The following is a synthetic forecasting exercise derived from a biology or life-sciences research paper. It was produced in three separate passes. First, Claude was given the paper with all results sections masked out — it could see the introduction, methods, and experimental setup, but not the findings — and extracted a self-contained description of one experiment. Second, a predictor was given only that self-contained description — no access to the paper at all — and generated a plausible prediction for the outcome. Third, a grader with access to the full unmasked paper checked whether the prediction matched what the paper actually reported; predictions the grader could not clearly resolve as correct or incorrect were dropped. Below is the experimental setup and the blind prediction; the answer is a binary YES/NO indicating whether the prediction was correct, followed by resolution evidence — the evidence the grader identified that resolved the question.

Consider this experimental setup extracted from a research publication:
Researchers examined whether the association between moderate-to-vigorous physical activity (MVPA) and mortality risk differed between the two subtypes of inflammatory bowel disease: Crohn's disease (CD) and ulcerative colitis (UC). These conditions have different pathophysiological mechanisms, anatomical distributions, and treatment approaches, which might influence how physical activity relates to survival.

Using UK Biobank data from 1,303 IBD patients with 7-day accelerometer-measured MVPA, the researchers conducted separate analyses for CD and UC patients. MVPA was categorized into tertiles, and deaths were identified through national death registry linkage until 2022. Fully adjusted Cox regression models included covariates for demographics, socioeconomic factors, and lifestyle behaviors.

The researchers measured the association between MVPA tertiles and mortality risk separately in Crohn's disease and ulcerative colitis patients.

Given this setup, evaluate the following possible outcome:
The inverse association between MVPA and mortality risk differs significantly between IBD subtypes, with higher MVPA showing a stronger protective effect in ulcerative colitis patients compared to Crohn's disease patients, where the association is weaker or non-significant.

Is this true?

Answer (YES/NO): NO